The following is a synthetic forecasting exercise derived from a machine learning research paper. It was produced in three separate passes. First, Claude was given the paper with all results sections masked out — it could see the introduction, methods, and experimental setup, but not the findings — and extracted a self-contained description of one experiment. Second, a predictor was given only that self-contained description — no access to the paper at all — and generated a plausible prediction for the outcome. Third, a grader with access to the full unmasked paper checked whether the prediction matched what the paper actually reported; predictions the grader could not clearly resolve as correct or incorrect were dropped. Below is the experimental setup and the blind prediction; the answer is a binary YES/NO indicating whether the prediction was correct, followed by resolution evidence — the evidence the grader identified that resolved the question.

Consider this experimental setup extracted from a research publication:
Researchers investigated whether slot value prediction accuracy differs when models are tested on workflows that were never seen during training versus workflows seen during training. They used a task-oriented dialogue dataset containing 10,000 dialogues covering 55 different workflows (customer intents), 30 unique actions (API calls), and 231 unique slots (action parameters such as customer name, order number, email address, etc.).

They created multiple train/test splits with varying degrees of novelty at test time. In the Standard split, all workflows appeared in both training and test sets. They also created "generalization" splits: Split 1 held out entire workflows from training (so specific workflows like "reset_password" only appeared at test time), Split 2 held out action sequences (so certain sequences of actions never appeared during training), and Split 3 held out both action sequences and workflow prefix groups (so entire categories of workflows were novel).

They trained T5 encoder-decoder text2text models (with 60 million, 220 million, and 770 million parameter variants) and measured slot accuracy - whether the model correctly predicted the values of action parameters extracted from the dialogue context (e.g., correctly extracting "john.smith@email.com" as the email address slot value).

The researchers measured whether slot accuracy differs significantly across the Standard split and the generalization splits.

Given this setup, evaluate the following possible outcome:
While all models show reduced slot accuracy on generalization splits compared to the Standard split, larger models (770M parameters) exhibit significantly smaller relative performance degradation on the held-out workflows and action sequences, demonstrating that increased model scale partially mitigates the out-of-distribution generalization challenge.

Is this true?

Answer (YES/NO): NO